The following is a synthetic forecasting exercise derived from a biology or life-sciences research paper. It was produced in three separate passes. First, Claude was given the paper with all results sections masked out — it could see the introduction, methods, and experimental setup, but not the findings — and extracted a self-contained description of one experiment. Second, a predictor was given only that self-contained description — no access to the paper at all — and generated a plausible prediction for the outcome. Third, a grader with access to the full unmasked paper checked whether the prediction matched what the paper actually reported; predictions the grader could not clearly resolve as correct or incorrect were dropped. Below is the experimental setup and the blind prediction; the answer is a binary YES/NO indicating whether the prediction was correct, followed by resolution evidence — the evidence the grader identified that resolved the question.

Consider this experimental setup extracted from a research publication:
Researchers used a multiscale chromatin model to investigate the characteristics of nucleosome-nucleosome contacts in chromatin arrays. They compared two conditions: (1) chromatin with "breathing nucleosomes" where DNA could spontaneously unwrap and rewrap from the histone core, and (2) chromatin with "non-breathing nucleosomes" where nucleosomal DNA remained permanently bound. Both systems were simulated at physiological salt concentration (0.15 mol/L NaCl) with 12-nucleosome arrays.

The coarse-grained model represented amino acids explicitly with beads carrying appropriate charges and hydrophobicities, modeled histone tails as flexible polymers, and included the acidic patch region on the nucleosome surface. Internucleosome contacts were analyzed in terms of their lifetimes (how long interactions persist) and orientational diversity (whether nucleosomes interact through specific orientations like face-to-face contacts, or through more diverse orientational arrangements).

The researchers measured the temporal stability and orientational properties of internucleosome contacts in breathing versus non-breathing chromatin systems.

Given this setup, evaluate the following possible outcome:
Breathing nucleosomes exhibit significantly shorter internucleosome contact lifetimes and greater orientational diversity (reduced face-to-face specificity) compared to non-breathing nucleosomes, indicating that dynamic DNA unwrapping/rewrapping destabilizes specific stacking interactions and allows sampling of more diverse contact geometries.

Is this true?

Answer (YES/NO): YES